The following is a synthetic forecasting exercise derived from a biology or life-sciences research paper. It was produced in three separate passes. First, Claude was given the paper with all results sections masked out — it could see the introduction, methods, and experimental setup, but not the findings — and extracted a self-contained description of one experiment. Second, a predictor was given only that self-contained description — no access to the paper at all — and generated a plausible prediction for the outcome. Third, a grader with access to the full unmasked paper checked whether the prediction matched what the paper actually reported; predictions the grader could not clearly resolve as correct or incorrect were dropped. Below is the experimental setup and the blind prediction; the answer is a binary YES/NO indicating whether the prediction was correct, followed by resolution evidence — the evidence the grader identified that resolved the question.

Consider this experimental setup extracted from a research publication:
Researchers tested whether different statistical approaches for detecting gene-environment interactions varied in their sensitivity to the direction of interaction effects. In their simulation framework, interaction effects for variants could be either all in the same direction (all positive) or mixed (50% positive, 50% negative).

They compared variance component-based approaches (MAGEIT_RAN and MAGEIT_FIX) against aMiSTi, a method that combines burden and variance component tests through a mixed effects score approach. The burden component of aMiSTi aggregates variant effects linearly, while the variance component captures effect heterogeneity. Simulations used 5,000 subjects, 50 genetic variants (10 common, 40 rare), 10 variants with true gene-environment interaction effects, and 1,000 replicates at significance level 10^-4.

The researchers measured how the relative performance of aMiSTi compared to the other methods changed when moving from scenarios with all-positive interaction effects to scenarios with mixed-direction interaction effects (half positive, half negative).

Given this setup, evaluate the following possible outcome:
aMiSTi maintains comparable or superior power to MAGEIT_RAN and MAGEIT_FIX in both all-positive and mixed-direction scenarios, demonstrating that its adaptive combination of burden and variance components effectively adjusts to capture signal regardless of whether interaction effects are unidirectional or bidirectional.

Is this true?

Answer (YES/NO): NO